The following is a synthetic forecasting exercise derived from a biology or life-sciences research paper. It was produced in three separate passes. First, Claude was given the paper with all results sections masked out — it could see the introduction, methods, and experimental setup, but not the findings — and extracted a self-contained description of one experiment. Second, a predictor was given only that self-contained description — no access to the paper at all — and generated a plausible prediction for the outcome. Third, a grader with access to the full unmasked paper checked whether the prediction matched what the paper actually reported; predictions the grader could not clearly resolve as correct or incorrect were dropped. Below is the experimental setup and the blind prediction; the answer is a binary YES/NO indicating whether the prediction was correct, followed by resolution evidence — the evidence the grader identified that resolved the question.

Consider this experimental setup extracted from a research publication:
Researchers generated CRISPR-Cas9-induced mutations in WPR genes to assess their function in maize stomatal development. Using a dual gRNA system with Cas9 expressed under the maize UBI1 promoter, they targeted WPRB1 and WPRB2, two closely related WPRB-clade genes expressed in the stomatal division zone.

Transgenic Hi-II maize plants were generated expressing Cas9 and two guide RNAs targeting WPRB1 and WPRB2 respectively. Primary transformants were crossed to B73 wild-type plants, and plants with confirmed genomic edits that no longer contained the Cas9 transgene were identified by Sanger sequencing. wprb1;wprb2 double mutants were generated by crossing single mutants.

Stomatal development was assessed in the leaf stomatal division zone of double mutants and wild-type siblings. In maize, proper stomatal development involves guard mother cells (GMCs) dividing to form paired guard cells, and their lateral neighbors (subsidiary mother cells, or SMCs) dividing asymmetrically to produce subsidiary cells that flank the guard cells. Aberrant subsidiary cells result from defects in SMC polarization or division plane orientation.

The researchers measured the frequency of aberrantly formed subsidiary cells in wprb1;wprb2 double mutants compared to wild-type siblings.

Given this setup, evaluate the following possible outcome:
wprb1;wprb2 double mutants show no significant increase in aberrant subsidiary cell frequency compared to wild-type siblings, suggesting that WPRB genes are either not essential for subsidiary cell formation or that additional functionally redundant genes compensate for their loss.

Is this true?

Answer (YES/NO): NO